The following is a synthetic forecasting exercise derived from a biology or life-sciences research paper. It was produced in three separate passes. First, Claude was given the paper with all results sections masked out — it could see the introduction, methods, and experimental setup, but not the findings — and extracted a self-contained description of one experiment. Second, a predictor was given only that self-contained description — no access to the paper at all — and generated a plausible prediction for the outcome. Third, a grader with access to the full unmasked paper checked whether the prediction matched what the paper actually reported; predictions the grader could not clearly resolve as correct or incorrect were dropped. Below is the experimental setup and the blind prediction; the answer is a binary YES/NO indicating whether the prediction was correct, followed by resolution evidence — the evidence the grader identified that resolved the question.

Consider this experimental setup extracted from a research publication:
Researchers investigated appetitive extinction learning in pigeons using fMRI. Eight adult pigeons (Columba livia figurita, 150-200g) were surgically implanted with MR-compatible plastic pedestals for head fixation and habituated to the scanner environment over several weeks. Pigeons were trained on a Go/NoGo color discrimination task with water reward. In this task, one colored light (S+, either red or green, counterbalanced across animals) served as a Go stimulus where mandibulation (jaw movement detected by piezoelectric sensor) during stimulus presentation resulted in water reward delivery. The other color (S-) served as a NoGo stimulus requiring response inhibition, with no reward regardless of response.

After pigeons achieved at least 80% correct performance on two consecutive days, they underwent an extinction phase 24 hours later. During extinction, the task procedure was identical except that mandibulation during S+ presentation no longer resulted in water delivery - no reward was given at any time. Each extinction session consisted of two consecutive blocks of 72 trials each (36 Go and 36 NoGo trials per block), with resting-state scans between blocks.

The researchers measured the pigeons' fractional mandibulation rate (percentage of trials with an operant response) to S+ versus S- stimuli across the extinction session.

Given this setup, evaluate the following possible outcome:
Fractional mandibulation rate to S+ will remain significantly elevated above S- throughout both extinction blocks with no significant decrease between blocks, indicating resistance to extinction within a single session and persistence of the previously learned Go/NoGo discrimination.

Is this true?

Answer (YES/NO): NO